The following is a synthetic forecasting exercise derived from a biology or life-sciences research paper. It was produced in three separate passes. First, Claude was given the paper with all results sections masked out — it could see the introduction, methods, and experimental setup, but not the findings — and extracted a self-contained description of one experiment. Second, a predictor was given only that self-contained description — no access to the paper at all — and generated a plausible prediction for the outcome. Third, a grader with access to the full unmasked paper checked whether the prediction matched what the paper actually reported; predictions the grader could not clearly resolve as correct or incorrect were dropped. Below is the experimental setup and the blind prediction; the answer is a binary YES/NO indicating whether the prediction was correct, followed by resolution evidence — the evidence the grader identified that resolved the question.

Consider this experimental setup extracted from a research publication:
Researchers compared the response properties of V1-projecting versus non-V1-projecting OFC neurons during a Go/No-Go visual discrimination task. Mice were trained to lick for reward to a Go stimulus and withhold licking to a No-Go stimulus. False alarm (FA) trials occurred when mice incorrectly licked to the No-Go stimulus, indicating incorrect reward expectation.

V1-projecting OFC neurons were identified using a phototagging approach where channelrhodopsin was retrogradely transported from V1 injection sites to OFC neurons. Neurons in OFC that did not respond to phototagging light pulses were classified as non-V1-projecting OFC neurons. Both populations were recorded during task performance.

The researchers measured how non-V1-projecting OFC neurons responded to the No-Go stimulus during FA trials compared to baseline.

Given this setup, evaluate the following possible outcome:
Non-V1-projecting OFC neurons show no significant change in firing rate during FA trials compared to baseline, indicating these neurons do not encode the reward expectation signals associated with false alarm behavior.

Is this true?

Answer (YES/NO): NO